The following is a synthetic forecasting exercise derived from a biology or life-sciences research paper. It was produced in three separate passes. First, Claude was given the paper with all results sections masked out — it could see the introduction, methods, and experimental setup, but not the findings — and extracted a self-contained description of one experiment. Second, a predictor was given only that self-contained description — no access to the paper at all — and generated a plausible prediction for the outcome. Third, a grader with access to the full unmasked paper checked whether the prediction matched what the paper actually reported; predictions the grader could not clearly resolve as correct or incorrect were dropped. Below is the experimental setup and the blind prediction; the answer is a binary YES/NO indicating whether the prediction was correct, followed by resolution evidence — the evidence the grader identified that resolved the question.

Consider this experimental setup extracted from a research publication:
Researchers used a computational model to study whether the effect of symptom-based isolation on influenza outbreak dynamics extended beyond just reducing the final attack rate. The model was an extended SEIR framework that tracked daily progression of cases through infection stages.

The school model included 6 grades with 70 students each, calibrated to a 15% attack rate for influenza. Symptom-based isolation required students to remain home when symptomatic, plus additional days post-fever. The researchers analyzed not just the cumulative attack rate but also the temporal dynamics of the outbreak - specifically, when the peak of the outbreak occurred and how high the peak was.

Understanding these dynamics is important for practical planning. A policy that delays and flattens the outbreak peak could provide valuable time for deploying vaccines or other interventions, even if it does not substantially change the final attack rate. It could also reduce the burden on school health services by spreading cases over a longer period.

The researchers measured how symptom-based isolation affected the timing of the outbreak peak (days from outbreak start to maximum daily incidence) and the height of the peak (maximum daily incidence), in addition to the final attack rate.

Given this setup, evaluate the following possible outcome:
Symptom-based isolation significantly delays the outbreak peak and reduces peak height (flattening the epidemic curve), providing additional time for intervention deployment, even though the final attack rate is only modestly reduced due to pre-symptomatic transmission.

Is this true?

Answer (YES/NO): NO